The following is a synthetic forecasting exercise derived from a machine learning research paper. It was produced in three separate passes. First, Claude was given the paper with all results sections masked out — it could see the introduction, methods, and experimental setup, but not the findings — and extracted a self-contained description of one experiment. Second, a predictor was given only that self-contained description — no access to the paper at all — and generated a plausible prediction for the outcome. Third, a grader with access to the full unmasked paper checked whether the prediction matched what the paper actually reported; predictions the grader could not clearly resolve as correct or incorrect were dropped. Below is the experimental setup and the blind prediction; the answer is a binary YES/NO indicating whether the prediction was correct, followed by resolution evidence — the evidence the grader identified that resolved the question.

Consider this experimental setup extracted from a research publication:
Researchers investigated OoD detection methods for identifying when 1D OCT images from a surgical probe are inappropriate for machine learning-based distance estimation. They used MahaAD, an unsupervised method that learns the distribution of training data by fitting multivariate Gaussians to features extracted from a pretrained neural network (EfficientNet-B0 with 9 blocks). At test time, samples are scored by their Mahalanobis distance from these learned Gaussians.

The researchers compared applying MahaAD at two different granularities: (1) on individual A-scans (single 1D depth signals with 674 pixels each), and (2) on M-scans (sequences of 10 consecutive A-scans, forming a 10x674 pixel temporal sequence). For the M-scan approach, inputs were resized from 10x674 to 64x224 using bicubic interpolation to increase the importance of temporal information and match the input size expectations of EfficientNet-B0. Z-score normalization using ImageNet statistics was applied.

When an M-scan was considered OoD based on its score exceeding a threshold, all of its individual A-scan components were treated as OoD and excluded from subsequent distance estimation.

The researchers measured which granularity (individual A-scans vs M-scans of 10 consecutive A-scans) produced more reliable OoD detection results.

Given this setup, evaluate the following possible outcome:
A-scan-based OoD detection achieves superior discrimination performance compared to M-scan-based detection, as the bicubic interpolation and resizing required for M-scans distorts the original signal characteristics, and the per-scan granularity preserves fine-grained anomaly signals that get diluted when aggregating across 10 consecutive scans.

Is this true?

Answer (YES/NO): NO